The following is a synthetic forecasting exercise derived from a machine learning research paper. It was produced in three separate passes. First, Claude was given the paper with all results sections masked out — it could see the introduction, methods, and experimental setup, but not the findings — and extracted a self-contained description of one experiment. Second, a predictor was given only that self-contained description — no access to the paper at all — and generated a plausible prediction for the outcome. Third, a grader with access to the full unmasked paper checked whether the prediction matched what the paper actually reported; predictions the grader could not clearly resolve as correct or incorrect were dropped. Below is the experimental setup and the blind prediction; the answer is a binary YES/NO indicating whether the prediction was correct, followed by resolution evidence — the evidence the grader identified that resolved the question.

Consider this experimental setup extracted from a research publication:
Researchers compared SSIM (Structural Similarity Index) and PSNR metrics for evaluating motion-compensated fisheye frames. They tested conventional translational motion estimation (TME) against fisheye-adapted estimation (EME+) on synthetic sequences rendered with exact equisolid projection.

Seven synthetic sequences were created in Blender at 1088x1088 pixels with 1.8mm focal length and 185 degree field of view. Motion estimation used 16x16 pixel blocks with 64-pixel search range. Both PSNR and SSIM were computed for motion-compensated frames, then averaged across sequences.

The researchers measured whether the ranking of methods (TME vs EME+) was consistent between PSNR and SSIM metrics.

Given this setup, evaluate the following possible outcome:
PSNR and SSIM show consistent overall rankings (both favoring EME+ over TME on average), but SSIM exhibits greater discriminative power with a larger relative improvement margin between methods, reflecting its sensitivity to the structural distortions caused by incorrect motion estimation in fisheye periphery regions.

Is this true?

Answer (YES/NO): NO